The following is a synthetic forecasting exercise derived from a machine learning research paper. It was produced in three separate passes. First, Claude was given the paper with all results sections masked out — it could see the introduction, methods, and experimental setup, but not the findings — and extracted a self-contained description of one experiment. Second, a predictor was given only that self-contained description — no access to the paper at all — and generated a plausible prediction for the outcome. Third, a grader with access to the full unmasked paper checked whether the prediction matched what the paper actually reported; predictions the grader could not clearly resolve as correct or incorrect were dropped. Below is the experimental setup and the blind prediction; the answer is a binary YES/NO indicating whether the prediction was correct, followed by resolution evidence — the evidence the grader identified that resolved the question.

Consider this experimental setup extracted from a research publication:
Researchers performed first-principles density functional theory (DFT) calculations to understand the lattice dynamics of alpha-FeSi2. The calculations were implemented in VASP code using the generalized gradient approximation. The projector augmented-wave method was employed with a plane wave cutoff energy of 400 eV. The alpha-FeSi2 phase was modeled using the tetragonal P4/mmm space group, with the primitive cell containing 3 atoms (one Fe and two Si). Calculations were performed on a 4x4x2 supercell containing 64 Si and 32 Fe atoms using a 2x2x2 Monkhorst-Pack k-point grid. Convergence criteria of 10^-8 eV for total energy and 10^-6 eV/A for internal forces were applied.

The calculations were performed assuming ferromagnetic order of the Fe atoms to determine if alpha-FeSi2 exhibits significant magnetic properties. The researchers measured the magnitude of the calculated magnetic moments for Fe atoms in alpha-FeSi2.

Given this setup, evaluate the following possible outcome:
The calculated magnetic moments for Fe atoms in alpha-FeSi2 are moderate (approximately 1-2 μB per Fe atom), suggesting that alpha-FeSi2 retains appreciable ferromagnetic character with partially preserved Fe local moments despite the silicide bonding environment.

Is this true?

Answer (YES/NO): NO